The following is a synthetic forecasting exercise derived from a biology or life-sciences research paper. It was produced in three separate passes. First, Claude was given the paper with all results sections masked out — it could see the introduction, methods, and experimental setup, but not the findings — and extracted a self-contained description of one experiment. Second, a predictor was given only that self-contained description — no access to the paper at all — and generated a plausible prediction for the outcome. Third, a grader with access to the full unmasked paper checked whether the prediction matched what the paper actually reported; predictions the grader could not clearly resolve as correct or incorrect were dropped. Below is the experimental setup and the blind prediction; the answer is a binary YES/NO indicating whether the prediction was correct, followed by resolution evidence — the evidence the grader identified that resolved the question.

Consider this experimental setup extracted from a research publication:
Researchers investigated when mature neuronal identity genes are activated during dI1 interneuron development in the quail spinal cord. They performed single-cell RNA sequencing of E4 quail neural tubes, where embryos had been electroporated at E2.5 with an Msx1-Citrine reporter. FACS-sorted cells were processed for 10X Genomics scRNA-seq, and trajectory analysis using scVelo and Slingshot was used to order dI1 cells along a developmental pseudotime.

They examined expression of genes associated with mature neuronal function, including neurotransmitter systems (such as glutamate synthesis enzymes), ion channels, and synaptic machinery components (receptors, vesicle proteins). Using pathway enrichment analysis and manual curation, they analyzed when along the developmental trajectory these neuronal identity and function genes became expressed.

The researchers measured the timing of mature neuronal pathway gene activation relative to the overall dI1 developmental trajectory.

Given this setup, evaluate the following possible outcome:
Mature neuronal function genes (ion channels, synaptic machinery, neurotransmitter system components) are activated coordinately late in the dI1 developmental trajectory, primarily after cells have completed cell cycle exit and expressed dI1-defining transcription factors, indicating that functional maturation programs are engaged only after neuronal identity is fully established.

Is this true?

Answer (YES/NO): YES